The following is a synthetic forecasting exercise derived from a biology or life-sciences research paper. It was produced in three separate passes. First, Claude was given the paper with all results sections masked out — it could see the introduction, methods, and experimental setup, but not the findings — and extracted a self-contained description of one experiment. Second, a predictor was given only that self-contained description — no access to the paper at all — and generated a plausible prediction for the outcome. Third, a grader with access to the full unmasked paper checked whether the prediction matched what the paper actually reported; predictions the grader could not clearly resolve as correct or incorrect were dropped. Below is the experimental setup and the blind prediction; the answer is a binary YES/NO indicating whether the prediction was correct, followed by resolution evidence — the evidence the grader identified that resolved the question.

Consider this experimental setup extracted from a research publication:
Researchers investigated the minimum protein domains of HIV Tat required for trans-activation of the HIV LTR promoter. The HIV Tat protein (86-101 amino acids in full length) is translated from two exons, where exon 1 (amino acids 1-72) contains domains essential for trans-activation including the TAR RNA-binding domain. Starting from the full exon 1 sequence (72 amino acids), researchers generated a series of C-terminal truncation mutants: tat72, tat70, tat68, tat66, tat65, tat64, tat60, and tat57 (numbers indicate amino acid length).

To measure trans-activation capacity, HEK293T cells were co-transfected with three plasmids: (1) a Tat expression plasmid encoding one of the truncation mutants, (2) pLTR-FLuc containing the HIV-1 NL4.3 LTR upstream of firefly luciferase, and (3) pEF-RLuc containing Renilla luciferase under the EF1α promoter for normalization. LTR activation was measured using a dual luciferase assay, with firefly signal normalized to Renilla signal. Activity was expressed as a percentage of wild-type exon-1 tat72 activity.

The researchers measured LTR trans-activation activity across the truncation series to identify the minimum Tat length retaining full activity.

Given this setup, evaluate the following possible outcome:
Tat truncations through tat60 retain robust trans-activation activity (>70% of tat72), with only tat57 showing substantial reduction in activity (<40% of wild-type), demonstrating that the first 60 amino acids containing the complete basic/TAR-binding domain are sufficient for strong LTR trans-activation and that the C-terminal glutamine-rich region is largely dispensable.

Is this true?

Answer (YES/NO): NO